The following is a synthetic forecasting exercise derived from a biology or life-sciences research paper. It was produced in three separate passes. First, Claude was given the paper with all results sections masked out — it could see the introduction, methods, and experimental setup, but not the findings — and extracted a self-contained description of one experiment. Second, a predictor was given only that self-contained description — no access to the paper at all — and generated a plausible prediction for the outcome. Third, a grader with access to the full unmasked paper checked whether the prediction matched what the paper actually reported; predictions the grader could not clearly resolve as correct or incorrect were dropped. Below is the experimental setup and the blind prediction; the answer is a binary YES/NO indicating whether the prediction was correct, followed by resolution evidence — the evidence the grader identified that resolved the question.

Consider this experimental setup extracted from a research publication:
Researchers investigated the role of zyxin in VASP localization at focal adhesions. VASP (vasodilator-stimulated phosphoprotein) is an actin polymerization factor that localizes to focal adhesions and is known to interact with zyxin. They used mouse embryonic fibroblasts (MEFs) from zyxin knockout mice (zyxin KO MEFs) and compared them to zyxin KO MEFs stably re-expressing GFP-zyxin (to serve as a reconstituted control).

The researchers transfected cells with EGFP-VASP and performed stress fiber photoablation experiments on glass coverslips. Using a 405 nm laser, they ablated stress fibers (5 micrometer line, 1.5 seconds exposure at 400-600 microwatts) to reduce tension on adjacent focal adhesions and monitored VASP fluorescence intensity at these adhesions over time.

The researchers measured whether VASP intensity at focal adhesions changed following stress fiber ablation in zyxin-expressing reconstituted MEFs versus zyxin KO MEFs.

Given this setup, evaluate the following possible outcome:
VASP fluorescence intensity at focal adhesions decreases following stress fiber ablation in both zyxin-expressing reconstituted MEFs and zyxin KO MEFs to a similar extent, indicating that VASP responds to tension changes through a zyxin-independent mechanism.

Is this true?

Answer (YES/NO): NO